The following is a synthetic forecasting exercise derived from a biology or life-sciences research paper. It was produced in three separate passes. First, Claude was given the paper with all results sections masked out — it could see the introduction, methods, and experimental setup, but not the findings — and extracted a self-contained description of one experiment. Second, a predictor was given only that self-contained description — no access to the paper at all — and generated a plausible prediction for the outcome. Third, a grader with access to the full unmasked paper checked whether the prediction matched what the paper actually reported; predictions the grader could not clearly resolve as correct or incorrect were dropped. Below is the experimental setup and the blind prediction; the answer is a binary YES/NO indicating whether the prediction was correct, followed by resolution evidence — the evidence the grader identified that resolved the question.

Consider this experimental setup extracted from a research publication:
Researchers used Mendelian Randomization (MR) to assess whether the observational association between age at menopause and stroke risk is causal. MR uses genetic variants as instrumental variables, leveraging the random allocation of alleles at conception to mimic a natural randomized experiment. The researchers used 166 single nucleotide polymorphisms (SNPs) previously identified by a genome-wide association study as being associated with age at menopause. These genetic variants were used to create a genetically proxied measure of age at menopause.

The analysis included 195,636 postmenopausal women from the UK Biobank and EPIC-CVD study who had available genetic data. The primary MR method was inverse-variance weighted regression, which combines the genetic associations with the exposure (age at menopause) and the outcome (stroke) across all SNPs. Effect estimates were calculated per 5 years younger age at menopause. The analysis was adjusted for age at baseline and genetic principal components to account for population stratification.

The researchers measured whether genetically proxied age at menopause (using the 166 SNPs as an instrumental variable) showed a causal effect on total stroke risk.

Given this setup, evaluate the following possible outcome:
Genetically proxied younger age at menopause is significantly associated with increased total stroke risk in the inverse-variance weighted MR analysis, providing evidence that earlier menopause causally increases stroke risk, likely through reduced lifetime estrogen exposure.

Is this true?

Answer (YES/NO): NO